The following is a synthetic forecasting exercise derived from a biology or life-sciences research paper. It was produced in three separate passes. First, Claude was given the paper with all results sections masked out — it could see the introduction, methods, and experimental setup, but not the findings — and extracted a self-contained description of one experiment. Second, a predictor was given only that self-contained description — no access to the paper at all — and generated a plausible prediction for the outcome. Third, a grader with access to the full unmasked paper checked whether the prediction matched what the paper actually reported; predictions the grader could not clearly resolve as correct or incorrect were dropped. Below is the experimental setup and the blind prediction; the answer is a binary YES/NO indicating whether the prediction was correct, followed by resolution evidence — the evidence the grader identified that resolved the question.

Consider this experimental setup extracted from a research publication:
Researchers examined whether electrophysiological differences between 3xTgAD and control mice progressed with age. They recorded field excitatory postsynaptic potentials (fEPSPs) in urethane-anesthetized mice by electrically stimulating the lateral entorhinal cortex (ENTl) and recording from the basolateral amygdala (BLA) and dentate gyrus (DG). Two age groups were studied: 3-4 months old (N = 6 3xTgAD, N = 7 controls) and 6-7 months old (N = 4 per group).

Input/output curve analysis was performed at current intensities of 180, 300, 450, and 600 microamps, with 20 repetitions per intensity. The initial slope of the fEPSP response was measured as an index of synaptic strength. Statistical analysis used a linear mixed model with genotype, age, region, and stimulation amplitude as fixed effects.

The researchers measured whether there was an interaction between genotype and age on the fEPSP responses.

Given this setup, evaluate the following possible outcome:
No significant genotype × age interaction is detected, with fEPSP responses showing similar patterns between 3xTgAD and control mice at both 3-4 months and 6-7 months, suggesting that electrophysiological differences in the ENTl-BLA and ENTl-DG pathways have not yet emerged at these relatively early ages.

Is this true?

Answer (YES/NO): NO